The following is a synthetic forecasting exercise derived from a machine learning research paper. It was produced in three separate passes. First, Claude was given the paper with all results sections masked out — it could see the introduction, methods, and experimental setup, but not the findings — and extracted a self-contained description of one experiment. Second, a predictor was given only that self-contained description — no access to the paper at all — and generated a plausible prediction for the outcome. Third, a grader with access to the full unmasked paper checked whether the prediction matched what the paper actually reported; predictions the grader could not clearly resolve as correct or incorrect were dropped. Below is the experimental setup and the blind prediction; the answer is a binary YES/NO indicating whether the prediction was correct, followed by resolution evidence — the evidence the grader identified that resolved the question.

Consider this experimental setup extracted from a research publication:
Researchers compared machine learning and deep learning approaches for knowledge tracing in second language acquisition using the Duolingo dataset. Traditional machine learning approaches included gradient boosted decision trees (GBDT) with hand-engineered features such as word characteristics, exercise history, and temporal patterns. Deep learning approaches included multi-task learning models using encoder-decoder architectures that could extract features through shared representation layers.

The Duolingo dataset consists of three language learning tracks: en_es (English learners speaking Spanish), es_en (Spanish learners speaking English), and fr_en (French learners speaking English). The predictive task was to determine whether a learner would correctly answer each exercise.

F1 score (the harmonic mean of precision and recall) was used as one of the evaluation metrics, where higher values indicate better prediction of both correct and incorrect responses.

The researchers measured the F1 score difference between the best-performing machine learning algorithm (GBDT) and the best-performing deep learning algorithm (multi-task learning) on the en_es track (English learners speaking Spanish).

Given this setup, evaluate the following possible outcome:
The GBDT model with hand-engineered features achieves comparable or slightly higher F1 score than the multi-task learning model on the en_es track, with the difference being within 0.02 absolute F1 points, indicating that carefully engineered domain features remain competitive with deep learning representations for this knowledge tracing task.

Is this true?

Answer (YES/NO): NO